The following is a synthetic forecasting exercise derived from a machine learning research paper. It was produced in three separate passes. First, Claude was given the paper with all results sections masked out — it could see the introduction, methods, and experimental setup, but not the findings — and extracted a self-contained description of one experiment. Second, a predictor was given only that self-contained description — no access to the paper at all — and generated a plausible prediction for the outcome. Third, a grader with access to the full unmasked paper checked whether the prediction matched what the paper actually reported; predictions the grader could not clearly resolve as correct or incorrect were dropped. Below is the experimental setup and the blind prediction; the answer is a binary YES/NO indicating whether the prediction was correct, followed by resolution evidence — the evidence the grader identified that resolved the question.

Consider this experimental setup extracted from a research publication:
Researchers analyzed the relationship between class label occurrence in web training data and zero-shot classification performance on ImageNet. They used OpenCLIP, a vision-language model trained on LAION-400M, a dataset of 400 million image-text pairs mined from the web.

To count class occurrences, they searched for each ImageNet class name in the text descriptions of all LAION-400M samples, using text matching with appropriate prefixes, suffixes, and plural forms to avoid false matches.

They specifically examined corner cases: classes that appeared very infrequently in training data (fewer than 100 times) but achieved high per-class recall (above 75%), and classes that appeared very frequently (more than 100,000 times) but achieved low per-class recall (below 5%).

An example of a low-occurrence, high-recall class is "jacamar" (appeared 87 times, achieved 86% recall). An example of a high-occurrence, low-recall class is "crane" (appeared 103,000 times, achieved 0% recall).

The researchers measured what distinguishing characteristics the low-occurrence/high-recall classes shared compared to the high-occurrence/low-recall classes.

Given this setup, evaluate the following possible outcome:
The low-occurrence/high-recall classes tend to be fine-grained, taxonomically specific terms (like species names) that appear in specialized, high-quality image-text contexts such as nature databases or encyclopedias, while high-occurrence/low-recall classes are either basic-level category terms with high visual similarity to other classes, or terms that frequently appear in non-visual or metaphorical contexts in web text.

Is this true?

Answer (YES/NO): NO